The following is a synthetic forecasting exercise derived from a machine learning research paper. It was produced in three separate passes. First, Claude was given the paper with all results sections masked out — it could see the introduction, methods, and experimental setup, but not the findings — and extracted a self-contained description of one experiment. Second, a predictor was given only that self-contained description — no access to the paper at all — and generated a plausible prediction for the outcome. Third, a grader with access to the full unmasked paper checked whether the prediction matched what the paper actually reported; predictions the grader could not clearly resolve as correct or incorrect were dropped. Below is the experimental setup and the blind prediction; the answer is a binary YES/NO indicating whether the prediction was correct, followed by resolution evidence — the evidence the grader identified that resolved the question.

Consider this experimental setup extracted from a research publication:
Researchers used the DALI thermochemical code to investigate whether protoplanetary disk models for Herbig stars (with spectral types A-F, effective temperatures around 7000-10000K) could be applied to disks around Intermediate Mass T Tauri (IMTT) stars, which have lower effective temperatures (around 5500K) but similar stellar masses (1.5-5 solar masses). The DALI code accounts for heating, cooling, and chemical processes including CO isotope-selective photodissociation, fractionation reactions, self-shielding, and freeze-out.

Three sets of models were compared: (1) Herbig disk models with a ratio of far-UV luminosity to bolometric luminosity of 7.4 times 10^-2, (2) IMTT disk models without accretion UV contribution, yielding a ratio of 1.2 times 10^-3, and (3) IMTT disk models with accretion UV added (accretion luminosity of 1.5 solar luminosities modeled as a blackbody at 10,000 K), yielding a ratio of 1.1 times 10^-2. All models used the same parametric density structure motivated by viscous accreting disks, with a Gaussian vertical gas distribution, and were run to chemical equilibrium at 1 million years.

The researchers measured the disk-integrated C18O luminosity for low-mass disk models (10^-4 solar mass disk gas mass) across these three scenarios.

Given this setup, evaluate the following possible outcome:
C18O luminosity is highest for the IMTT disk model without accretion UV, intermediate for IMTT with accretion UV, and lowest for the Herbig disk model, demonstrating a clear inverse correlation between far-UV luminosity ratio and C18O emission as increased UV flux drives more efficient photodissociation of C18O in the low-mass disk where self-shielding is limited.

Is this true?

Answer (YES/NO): NO